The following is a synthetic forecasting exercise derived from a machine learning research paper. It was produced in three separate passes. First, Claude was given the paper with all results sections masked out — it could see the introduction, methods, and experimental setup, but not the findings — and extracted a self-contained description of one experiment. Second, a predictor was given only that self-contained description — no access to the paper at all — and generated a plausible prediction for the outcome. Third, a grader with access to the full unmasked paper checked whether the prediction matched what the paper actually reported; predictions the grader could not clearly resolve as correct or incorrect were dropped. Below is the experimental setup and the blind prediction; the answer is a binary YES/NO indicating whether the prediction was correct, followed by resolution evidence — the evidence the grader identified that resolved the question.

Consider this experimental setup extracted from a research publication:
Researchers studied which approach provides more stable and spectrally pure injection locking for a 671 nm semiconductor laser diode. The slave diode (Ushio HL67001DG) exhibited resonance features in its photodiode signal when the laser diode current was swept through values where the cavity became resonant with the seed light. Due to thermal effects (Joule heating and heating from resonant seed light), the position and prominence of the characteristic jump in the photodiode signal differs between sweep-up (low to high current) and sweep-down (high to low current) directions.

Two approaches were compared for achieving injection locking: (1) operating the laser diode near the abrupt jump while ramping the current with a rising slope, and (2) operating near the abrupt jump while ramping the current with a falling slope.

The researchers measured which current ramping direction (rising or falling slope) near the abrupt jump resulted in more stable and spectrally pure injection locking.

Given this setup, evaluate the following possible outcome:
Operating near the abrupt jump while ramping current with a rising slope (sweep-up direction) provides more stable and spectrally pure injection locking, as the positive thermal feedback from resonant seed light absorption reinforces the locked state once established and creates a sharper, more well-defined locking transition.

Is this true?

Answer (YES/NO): NO